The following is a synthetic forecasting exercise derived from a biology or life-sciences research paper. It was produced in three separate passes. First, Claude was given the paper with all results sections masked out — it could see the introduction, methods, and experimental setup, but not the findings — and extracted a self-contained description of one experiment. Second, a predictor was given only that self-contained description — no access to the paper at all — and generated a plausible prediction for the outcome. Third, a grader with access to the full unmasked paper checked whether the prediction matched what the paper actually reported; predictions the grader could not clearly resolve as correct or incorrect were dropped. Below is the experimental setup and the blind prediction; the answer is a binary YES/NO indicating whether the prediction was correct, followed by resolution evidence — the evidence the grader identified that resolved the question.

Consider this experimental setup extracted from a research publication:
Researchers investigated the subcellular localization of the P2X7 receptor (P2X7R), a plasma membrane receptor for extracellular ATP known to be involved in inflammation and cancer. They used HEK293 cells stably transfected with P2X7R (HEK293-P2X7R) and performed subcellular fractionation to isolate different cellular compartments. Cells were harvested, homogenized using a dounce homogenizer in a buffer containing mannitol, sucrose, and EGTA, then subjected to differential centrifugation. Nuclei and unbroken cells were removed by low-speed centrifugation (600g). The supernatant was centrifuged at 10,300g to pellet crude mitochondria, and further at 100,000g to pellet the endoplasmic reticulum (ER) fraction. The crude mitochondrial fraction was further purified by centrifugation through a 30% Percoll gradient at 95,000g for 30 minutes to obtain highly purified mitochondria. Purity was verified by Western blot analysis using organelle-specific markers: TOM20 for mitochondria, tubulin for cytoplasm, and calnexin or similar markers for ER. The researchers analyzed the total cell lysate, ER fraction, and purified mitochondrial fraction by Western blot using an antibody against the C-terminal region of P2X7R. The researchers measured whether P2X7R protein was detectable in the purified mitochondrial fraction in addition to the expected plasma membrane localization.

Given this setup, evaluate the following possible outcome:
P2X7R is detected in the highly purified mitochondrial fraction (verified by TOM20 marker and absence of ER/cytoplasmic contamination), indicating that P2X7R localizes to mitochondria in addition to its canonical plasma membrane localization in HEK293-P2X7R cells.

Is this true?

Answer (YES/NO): YES